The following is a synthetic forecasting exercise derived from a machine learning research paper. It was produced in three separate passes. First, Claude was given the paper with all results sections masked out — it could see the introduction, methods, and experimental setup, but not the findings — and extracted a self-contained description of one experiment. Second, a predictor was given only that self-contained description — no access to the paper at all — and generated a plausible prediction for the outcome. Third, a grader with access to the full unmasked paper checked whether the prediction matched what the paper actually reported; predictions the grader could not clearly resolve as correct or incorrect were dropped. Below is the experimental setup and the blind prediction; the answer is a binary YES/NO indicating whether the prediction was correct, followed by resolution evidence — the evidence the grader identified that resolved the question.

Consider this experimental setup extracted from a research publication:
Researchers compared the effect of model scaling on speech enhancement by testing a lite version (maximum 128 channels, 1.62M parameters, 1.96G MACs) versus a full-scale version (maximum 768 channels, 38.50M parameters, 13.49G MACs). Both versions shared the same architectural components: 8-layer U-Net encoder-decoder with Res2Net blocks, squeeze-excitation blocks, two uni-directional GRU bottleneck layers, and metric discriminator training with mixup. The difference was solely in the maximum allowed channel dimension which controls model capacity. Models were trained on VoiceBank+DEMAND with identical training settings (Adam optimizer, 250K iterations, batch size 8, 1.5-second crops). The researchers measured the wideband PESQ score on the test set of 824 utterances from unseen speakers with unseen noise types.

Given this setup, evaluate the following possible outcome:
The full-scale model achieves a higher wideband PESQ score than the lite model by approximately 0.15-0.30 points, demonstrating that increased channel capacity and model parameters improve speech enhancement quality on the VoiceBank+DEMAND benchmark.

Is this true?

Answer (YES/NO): NO